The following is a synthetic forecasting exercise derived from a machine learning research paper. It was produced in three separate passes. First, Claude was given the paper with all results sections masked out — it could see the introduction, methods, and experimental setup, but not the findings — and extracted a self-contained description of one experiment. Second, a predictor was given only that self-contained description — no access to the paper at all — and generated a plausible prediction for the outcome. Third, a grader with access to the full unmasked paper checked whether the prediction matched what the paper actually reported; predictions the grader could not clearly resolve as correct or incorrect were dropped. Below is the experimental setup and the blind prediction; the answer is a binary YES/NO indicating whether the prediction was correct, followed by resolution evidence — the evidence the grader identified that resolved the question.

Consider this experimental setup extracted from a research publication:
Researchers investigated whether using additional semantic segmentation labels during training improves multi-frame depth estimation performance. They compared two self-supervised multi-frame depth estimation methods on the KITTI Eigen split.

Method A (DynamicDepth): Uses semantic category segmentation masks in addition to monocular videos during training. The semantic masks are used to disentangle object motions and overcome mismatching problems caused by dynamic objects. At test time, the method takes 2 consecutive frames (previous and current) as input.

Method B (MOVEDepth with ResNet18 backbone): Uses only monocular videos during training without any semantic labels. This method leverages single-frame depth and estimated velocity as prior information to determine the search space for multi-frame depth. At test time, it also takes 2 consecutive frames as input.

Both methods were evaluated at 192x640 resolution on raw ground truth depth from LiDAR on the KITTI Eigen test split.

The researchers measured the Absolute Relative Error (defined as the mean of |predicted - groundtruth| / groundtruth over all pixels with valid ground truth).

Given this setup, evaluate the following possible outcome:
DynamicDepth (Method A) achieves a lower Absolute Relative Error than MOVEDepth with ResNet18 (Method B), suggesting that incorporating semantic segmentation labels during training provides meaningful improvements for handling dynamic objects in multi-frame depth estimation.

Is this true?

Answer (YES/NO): NO